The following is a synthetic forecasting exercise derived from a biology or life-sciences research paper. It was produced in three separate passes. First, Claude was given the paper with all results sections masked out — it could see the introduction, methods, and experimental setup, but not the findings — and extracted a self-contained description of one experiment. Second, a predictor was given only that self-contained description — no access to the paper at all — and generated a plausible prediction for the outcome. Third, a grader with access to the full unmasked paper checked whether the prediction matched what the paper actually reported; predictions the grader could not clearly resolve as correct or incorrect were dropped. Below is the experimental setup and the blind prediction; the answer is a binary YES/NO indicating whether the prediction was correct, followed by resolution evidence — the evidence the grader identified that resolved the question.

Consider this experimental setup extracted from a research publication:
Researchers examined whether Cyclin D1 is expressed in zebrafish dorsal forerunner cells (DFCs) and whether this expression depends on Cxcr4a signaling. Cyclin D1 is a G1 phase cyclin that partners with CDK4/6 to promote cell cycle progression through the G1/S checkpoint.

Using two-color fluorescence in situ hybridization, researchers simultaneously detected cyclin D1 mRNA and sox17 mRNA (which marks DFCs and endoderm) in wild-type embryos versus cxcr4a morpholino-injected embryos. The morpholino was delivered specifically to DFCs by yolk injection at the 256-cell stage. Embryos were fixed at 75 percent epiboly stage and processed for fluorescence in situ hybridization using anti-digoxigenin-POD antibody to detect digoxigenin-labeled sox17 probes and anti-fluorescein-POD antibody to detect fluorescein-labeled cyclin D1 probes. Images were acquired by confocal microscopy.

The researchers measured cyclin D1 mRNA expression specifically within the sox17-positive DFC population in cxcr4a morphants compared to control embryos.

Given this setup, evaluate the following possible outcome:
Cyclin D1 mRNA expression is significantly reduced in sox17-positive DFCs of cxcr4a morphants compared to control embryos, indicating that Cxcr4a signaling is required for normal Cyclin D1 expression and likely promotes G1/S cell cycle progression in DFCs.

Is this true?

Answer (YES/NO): YES